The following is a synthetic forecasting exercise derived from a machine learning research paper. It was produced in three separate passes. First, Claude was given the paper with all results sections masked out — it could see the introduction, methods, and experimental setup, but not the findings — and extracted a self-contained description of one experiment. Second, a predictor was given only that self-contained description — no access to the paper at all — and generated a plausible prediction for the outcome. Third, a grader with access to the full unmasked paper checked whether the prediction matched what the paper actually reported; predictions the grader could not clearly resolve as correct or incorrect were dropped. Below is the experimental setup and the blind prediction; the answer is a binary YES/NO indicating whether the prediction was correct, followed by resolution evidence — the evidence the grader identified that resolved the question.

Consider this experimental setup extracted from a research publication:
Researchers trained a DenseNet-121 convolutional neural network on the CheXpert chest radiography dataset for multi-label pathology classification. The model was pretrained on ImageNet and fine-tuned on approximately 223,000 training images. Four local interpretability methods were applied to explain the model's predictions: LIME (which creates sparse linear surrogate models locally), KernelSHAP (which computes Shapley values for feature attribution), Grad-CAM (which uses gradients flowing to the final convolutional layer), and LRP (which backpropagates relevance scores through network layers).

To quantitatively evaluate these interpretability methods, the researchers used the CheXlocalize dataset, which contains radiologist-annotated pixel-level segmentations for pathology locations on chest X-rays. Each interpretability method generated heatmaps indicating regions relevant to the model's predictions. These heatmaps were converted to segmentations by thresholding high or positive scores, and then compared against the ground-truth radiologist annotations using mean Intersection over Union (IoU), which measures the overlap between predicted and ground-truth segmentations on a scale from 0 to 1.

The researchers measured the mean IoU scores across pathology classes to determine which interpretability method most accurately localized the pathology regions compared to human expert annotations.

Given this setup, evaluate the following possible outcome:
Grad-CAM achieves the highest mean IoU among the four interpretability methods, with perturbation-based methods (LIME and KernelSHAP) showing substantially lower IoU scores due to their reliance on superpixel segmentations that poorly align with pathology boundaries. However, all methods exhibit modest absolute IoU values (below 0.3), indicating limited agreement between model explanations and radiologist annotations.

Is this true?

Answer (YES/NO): NO